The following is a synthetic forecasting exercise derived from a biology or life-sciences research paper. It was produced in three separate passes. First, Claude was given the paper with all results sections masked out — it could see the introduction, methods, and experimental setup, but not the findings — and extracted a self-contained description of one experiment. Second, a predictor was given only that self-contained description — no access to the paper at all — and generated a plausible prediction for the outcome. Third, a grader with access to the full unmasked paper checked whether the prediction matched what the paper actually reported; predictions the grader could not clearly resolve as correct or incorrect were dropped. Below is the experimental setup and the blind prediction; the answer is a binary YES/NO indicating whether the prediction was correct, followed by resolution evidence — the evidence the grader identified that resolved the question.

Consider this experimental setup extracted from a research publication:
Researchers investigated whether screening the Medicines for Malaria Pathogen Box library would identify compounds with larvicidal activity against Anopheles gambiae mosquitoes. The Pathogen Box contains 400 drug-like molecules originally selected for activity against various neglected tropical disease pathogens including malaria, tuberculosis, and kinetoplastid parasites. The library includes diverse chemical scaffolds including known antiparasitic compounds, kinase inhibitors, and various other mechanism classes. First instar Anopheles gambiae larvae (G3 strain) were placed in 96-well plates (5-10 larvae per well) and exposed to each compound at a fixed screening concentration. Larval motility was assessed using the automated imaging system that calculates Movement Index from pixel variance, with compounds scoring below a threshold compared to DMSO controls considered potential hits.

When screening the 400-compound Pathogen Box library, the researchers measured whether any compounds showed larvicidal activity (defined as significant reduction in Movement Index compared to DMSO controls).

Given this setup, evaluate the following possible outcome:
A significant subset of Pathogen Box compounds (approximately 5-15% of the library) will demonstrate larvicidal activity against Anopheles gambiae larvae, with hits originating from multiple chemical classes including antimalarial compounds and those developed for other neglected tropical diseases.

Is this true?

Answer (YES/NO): NO